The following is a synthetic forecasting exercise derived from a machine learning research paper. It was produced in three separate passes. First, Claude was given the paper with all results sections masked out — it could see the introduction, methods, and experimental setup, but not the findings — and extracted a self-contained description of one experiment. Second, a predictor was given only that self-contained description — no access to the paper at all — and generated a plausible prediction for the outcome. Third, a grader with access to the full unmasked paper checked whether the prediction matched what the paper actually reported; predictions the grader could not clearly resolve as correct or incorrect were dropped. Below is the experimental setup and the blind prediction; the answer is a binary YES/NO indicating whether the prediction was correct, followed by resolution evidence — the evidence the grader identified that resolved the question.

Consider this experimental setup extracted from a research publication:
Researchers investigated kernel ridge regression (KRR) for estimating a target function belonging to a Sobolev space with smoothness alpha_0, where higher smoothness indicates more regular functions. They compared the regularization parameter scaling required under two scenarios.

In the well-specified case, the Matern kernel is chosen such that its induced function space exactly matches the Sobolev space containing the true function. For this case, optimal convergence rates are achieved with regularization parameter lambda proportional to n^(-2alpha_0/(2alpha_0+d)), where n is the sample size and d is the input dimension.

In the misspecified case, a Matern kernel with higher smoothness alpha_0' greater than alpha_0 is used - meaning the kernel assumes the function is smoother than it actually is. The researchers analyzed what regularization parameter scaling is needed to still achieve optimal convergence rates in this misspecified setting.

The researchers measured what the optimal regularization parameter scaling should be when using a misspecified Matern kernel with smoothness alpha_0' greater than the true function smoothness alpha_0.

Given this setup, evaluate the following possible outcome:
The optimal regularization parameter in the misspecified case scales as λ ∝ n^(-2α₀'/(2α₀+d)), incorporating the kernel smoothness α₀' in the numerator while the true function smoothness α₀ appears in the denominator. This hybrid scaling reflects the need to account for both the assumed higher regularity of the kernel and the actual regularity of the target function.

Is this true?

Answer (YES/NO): YES